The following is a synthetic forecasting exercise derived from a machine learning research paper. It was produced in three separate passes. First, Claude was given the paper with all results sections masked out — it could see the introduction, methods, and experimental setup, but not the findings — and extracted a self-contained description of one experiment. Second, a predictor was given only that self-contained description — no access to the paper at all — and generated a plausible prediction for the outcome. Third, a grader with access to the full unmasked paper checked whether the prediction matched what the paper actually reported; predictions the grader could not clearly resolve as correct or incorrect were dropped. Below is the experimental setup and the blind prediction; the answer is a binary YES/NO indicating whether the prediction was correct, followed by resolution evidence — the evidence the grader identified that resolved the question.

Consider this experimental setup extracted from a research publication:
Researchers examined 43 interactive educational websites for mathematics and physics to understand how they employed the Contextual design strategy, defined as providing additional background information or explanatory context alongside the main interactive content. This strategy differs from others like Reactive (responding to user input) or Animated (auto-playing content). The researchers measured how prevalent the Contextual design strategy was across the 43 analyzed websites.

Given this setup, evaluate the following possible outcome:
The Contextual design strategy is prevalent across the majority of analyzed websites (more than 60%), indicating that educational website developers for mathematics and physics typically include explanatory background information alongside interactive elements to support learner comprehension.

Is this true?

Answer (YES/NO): NO